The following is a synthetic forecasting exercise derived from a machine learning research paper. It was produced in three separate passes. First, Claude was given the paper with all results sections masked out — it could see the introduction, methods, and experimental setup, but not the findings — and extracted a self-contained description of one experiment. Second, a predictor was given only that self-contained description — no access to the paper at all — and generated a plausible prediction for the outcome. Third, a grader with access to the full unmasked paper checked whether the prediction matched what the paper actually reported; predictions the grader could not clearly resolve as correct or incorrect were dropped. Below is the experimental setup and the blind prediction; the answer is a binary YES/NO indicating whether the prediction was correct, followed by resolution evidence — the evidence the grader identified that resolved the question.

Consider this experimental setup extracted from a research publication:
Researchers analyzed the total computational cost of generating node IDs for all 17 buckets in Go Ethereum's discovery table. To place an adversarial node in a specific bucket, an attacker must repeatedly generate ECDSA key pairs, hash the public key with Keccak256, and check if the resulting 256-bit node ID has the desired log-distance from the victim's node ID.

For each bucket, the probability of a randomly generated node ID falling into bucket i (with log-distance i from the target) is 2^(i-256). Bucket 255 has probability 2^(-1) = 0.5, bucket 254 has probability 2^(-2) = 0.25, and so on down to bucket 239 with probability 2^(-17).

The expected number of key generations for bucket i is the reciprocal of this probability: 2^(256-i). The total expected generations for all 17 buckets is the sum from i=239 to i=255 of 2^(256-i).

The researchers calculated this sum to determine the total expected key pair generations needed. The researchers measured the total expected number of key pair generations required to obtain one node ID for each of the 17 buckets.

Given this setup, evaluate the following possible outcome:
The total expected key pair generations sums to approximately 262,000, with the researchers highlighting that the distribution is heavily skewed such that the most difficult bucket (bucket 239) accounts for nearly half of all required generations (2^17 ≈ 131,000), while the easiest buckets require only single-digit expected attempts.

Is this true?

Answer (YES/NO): NO